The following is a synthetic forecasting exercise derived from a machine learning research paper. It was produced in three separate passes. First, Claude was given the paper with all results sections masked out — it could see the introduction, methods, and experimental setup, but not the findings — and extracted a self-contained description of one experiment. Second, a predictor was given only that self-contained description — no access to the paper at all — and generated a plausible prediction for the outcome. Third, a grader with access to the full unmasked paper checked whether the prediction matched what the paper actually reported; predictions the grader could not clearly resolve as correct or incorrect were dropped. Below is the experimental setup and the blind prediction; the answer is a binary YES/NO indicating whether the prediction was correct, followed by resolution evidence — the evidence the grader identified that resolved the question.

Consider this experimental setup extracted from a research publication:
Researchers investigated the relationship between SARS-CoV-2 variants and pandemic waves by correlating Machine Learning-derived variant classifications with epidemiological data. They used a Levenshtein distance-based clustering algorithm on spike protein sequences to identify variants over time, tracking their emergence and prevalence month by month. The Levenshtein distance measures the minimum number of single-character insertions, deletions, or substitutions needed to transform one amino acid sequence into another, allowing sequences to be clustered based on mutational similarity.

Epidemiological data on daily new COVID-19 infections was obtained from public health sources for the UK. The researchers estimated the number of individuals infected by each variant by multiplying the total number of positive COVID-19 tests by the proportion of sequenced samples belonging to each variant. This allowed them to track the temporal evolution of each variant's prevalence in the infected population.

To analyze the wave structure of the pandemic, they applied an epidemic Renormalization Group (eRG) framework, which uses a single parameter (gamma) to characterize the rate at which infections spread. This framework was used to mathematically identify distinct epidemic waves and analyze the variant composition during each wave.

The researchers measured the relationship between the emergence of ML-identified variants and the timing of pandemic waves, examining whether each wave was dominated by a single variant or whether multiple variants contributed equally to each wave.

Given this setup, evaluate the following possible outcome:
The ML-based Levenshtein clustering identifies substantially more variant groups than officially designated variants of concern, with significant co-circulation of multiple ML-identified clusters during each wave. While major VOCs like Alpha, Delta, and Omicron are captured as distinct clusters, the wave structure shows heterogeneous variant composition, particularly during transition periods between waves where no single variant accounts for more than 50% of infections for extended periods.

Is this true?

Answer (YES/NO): NO